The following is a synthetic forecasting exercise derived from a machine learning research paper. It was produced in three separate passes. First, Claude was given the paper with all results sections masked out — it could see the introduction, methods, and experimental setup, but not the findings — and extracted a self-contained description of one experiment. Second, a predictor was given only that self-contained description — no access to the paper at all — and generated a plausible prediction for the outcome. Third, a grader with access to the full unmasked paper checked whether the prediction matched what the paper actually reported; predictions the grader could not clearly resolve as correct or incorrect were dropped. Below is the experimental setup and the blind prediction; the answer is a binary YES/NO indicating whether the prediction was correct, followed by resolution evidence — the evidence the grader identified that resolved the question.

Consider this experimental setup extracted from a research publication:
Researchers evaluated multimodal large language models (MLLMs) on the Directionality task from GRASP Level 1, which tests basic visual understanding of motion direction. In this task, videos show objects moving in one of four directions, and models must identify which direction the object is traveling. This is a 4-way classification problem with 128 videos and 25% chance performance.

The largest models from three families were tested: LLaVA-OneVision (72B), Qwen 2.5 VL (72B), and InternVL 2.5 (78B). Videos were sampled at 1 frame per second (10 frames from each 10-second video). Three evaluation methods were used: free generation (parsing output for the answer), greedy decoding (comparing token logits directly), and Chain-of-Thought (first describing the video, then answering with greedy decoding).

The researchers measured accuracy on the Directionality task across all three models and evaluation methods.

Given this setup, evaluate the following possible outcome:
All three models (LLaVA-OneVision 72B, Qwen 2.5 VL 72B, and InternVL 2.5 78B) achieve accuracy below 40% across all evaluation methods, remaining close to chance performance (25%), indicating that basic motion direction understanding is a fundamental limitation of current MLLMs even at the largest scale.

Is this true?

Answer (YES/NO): NO